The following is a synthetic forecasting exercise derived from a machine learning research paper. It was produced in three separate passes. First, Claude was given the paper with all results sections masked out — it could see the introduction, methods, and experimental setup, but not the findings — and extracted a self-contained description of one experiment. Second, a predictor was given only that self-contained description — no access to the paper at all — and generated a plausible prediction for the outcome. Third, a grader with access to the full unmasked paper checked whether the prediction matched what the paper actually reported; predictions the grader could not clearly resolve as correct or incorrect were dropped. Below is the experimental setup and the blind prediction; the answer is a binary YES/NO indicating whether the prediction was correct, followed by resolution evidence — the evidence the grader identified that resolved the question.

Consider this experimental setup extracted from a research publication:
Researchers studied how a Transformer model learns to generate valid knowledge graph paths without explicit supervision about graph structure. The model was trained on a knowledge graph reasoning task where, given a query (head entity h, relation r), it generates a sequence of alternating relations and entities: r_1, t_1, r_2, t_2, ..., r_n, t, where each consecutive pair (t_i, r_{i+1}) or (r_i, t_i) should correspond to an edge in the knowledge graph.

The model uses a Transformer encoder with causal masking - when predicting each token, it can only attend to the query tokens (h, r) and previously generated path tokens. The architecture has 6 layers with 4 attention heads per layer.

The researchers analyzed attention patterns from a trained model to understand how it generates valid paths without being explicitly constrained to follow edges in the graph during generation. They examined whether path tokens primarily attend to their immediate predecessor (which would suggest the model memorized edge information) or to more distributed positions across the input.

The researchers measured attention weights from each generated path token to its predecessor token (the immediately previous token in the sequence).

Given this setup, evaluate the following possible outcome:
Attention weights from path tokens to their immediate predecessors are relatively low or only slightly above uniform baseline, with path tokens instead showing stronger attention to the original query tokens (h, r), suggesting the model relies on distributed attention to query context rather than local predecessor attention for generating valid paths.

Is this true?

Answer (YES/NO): NO